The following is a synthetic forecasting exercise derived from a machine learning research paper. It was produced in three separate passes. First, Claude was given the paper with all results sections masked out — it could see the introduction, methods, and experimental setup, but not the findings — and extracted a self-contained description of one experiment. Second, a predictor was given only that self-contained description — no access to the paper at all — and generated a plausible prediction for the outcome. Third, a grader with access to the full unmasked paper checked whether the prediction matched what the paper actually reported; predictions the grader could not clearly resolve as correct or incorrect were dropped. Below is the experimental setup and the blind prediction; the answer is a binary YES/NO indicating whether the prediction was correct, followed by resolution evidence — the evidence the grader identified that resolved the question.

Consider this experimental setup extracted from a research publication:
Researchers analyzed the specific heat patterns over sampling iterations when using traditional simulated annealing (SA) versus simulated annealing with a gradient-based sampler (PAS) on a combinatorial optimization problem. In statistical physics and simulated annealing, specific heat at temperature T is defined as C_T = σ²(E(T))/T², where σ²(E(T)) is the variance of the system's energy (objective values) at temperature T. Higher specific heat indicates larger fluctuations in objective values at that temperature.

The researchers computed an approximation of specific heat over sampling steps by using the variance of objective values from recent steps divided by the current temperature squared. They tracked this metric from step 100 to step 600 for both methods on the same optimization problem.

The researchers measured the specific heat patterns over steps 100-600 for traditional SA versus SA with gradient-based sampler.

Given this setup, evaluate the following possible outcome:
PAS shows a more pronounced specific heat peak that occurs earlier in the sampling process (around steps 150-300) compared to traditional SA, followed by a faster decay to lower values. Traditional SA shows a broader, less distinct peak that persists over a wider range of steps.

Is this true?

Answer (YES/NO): NO